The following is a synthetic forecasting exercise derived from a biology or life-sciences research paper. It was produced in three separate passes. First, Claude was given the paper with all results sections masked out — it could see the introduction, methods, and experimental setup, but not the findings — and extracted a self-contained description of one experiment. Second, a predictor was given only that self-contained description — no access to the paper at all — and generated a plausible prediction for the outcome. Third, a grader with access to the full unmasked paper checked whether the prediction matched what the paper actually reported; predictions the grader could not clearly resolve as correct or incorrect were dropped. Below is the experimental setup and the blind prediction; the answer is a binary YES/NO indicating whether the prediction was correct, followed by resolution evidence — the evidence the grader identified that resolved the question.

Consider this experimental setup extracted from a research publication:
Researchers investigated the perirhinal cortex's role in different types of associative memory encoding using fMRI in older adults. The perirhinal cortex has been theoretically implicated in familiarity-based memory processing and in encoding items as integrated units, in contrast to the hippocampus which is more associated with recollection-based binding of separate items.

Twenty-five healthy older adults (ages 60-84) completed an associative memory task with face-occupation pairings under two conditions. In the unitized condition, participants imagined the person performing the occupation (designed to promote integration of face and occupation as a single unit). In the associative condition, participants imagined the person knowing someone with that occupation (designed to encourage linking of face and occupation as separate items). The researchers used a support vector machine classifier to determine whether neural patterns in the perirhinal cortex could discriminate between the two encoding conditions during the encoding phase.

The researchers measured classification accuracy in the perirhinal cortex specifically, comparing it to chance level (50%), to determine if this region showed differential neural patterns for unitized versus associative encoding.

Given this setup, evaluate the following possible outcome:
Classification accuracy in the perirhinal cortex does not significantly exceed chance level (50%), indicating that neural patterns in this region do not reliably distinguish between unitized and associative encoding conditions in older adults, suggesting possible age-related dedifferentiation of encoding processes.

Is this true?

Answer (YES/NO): NO